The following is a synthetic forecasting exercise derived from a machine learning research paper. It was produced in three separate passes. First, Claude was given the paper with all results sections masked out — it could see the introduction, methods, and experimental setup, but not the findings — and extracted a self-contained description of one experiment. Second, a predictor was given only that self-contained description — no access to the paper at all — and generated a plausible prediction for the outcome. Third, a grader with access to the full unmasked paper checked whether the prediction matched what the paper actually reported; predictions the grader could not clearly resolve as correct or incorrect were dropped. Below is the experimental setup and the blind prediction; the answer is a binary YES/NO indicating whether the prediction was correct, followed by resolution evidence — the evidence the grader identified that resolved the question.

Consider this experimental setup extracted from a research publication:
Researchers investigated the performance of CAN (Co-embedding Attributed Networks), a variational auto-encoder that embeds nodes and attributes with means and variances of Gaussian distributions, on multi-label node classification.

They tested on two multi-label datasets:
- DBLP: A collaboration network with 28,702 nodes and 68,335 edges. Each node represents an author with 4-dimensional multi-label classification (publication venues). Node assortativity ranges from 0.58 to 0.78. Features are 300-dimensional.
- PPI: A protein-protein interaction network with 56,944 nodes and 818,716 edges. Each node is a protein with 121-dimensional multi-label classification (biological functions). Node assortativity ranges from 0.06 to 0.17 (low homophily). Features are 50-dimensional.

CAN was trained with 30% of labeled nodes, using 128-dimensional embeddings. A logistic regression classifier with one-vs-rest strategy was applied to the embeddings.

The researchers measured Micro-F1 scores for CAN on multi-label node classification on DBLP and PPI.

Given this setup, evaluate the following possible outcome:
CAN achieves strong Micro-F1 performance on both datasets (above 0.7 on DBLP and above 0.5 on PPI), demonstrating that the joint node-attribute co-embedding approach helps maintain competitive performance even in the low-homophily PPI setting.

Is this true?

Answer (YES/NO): NO